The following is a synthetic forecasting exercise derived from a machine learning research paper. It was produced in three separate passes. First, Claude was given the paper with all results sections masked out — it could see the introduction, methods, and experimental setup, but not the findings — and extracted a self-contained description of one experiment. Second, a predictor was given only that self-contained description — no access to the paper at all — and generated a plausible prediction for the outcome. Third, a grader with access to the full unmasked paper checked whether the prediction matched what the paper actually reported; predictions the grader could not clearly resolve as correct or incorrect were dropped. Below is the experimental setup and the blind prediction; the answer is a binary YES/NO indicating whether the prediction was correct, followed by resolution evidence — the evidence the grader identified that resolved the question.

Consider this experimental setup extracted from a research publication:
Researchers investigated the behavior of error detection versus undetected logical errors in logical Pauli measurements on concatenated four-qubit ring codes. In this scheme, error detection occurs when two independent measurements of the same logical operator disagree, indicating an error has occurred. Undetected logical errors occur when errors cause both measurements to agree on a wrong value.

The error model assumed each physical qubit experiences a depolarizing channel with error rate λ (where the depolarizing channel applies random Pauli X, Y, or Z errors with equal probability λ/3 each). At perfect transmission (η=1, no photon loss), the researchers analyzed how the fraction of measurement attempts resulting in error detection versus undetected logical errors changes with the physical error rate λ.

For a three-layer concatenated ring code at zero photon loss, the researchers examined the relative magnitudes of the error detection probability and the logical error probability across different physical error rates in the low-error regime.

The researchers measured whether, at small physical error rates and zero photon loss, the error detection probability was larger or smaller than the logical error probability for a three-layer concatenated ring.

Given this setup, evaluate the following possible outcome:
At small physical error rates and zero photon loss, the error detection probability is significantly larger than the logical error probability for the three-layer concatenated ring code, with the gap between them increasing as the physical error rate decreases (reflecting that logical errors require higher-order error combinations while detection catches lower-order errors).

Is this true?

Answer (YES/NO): YES